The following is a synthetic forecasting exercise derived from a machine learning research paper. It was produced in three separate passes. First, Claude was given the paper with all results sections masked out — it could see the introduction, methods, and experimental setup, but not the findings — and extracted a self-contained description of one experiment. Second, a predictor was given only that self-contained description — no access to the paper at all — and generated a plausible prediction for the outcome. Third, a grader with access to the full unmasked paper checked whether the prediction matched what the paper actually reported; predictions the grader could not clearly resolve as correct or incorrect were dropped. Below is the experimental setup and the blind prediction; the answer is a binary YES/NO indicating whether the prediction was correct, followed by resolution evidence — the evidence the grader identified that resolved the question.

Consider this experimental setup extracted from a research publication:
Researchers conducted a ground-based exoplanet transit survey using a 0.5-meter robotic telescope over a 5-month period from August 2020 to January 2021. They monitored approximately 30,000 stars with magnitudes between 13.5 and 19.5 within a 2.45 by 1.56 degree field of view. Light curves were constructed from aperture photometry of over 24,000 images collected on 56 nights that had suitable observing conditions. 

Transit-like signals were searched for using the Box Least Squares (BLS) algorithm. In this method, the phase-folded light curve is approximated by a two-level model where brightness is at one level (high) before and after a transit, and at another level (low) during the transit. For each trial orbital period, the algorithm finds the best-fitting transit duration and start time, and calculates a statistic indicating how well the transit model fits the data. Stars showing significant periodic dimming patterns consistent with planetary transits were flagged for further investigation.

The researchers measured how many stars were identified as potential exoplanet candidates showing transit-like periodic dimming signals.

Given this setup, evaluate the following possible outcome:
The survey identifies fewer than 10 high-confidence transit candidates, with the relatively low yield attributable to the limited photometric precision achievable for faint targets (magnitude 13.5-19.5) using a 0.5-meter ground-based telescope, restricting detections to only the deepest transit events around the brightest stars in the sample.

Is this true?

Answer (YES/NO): NO